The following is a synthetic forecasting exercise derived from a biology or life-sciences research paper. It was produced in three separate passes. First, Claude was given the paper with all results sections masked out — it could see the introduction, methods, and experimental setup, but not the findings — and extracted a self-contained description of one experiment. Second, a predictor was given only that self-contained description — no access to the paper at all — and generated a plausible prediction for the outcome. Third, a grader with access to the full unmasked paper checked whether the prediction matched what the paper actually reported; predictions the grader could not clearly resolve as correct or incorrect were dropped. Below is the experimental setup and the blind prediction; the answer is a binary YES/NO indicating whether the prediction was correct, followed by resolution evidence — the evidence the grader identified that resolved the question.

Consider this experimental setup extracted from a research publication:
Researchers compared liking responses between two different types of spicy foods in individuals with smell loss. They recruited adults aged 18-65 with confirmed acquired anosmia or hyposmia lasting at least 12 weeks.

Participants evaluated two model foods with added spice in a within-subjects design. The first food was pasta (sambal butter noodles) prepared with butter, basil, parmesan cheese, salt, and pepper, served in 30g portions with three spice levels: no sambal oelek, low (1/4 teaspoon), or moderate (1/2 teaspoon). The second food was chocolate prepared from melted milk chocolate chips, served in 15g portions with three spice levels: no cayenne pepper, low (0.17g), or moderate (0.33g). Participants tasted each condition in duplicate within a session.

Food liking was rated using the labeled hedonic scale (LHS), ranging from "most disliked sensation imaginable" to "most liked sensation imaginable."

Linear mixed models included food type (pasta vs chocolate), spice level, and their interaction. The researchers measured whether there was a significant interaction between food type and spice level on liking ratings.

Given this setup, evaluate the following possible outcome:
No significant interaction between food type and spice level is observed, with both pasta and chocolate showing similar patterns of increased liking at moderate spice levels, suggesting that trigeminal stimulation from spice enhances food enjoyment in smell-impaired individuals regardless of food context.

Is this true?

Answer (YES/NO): NO